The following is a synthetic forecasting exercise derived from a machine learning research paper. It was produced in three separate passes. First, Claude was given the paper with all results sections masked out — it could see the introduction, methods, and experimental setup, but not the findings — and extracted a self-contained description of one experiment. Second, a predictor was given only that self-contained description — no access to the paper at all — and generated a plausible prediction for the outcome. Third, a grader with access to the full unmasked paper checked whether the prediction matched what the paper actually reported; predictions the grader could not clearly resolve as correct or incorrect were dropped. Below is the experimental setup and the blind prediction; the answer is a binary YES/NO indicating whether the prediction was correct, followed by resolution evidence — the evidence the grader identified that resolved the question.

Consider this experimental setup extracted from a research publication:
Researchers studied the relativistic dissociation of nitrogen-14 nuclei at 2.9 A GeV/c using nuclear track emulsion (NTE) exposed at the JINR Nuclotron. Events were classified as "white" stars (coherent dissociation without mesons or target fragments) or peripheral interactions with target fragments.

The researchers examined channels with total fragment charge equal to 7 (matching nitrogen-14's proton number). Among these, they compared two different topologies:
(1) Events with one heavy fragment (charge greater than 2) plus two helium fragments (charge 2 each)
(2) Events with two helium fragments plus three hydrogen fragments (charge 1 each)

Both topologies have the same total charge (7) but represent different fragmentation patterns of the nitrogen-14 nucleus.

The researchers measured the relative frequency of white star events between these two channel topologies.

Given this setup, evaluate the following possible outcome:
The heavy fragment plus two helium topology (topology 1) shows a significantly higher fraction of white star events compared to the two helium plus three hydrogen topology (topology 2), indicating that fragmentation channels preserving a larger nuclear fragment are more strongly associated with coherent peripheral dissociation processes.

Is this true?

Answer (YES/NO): YES